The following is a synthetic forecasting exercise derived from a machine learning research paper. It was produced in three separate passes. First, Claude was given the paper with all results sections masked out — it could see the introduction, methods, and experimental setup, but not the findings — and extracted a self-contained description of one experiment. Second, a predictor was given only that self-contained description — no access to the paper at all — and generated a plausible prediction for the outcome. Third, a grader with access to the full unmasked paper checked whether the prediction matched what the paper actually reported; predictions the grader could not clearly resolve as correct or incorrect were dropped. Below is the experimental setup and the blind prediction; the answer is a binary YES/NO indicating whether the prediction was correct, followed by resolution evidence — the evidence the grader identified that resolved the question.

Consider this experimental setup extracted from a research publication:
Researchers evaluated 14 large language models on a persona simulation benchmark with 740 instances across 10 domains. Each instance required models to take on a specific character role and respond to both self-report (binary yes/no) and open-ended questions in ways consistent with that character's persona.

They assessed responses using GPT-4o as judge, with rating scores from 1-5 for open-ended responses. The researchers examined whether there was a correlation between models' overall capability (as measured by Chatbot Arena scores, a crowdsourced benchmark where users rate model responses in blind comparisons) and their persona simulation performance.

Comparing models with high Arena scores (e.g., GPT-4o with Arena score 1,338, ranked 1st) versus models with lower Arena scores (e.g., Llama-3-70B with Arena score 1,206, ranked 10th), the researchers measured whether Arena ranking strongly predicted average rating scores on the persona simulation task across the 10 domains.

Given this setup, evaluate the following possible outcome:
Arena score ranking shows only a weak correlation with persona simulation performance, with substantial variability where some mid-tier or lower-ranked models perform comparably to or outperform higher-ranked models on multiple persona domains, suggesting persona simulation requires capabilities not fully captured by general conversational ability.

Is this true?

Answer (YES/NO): YES